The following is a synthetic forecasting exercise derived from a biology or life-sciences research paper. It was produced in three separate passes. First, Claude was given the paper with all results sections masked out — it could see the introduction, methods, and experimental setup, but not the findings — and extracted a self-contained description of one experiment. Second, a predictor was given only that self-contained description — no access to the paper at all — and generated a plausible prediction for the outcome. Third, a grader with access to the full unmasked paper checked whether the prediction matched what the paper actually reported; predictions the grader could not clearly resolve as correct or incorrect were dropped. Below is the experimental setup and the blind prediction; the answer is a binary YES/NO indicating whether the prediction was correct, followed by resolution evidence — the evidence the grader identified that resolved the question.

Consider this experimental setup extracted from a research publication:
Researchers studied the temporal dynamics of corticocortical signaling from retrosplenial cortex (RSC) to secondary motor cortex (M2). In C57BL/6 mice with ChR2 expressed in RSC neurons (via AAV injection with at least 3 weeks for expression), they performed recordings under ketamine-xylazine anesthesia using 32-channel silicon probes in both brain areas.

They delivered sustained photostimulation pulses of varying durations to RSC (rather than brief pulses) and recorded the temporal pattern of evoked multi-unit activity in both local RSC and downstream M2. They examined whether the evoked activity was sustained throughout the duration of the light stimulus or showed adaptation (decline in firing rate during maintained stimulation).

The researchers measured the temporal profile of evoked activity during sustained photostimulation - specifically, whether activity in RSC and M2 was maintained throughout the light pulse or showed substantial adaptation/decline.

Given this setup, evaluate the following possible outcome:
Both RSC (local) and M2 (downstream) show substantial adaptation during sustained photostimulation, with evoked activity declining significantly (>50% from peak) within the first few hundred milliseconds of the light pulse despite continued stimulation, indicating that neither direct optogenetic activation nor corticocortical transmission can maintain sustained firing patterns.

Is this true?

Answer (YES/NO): NO